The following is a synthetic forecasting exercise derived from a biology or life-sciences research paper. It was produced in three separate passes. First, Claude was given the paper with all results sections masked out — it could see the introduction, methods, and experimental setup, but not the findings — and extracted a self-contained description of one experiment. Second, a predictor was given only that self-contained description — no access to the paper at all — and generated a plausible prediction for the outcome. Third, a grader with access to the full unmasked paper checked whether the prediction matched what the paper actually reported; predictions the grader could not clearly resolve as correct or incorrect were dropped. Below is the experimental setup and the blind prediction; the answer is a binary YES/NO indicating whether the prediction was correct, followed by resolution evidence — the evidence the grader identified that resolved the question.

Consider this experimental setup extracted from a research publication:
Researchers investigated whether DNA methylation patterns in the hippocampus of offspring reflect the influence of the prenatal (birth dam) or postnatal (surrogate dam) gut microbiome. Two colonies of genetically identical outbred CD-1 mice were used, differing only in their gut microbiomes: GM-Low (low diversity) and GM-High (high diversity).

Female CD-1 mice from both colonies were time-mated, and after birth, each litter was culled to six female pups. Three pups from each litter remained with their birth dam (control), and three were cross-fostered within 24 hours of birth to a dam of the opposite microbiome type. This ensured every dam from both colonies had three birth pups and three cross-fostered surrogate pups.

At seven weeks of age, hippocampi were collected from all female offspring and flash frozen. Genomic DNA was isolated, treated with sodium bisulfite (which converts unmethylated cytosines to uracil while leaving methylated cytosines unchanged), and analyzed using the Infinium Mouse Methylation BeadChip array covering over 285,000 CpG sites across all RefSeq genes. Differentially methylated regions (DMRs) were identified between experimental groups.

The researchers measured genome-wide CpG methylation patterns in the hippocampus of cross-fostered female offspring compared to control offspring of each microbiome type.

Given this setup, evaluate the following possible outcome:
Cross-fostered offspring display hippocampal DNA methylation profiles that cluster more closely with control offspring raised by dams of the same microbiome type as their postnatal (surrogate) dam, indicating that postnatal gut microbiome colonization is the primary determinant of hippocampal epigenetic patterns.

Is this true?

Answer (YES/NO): NO